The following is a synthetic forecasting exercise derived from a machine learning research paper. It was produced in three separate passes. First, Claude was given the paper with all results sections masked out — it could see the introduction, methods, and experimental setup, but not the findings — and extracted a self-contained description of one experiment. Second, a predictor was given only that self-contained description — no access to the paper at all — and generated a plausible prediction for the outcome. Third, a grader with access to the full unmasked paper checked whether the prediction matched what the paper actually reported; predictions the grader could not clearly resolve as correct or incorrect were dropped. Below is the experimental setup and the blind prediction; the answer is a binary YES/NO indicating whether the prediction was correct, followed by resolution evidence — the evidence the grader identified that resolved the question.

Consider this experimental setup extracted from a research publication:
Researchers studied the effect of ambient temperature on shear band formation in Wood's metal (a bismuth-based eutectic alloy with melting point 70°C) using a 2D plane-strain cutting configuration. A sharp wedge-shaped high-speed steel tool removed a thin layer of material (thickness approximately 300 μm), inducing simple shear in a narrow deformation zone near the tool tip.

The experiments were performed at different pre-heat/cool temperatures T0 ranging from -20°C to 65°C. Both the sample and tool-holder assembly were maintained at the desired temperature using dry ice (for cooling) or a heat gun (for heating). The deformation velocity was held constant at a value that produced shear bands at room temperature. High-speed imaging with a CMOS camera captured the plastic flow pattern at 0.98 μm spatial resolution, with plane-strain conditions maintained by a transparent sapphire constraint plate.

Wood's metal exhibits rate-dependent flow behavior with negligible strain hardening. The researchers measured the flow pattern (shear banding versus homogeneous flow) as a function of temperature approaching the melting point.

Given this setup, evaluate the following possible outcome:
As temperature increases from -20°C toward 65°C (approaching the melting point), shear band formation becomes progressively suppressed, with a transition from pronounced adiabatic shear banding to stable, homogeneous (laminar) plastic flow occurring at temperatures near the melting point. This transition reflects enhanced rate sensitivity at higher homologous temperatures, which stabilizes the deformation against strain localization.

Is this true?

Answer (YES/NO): YES